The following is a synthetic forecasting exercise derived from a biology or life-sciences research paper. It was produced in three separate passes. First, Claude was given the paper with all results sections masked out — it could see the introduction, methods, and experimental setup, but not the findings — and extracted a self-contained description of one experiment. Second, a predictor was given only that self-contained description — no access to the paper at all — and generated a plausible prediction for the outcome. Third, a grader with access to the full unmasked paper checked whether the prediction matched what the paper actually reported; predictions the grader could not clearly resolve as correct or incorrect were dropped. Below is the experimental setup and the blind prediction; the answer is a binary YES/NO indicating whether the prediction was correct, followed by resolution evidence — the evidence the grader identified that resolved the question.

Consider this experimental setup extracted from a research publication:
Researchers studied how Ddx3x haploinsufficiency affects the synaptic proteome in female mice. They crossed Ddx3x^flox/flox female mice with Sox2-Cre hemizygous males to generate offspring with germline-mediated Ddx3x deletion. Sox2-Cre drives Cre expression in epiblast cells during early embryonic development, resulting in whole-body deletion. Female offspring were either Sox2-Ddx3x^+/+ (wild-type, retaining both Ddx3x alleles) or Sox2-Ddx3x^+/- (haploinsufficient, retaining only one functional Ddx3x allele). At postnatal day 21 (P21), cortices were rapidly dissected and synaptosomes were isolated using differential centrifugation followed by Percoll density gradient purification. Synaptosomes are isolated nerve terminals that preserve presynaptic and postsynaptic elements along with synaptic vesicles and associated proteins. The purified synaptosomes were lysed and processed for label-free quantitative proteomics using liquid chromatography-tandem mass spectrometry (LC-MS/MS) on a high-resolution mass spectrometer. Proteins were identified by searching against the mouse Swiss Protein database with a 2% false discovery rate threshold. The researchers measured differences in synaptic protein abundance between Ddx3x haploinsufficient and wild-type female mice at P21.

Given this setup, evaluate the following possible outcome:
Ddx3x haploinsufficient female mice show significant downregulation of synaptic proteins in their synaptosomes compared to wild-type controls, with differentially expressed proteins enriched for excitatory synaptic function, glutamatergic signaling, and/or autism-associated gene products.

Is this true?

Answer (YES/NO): YES